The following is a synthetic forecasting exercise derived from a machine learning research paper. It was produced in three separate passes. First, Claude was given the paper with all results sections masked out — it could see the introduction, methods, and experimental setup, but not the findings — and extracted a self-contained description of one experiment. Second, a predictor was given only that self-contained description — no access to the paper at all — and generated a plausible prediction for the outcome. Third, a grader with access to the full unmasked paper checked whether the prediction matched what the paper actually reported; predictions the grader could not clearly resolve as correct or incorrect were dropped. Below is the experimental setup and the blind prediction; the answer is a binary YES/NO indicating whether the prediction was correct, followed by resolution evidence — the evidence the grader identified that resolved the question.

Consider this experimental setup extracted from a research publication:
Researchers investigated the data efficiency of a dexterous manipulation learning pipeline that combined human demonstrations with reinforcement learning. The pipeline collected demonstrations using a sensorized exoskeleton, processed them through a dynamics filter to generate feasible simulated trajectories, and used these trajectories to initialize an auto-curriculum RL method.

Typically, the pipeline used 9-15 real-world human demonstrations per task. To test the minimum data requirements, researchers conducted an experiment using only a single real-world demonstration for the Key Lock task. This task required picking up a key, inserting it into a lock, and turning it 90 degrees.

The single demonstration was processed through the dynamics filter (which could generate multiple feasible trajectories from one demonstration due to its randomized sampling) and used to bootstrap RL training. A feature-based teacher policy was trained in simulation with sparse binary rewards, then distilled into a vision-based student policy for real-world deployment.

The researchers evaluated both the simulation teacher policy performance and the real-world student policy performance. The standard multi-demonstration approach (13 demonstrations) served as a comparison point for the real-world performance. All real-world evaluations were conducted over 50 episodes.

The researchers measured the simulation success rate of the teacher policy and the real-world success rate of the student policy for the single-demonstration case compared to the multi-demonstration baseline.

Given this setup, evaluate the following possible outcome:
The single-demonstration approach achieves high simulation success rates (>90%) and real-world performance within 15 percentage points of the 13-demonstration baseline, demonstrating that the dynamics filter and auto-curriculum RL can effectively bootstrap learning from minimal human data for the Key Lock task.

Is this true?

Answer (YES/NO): NO